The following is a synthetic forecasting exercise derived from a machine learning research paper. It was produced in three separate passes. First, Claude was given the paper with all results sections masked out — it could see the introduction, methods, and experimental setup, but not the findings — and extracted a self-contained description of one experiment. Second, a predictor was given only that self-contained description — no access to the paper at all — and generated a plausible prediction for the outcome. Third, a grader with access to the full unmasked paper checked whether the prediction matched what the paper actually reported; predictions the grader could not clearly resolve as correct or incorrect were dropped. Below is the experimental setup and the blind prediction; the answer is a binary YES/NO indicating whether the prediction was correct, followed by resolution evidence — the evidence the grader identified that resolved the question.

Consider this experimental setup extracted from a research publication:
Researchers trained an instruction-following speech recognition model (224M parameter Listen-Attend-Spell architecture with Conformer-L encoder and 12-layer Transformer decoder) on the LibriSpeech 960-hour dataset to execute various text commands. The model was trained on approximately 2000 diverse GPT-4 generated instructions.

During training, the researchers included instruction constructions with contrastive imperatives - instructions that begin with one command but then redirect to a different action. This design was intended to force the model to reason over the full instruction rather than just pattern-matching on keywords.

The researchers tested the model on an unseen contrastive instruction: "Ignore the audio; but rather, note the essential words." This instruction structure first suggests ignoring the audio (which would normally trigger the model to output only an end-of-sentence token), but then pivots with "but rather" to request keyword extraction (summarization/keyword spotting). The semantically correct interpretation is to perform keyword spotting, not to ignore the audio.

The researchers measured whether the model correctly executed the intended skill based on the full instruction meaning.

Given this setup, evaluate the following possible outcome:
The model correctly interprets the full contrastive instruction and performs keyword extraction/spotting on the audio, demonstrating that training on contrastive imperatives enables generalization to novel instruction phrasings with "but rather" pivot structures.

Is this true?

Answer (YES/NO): NO